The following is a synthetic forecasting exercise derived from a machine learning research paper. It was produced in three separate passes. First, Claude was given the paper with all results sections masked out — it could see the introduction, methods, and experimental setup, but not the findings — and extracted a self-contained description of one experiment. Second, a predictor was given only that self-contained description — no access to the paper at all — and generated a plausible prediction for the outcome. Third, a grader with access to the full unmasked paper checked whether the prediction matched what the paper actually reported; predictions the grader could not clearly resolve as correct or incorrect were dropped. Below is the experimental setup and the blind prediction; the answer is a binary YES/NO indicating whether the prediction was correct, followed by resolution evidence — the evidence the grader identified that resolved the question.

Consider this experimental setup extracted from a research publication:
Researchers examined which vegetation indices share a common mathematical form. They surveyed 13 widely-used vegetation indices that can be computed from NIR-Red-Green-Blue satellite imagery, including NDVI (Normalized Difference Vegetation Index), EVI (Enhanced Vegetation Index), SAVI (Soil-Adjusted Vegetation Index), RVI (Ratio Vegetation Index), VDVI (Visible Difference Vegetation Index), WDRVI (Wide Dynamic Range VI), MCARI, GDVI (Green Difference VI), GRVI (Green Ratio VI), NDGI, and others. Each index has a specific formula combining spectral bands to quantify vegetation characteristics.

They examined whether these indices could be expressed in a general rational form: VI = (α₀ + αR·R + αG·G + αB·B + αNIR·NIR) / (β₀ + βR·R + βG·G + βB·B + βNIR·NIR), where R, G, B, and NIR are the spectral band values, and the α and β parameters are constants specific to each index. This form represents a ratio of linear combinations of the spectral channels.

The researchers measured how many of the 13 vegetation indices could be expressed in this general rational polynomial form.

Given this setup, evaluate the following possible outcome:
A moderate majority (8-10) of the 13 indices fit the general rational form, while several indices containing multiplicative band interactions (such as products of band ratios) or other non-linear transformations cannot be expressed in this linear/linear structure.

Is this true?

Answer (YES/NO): YES